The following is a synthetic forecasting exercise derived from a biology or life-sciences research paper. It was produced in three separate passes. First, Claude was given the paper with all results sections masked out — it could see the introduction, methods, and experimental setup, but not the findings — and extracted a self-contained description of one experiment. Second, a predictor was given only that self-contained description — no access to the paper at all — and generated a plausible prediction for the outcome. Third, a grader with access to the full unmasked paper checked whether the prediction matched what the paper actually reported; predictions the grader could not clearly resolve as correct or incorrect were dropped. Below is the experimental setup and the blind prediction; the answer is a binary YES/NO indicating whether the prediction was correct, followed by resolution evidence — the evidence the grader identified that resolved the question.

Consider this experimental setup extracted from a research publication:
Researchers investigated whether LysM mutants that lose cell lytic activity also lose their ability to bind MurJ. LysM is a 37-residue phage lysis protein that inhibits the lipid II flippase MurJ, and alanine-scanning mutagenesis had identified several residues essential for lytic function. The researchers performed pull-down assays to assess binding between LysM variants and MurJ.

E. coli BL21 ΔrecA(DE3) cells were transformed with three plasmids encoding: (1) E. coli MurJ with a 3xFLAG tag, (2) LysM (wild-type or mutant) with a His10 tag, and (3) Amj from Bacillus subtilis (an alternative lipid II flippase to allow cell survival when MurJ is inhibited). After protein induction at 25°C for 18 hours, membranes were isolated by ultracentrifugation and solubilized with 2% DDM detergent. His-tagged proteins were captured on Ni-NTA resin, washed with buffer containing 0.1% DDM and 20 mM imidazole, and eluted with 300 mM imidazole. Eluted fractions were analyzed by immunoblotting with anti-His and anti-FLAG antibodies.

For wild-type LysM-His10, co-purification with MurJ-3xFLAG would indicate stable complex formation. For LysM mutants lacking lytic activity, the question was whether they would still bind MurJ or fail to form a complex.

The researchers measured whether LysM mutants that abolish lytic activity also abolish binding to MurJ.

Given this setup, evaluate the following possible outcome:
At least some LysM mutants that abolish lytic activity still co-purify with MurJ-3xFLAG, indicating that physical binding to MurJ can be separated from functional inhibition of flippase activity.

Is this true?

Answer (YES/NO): YES